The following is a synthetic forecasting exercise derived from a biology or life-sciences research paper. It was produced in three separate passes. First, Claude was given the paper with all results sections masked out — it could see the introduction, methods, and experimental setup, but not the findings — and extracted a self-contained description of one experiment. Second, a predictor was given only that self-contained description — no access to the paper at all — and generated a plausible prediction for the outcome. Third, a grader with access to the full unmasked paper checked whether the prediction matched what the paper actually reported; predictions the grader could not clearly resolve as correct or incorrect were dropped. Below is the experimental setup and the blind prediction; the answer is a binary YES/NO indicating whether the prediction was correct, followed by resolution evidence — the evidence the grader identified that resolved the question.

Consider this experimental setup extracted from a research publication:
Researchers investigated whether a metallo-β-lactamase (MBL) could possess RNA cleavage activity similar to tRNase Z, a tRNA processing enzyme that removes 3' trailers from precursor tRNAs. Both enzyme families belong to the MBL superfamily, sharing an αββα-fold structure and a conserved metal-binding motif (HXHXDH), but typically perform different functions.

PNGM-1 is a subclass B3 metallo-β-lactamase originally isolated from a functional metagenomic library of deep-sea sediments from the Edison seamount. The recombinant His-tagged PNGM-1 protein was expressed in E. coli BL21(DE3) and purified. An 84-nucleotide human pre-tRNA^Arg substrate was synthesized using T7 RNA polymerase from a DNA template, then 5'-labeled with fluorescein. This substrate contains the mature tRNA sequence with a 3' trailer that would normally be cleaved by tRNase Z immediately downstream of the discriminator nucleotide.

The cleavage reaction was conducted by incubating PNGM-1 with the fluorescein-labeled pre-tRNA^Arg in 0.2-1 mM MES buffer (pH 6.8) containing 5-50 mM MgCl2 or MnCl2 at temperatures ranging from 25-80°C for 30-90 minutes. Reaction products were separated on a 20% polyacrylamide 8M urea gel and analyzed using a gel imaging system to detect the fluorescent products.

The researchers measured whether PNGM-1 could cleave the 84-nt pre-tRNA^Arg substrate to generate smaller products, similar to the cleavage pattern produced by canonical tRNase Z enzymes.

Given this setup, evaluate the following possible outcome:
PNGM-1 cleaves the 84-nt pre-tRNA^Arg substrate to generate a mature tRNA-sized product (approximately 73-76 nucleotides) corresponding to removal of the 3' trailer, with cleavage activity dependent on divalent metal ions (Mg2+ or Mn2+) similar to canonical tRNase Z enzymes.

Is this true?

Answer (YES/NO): YES